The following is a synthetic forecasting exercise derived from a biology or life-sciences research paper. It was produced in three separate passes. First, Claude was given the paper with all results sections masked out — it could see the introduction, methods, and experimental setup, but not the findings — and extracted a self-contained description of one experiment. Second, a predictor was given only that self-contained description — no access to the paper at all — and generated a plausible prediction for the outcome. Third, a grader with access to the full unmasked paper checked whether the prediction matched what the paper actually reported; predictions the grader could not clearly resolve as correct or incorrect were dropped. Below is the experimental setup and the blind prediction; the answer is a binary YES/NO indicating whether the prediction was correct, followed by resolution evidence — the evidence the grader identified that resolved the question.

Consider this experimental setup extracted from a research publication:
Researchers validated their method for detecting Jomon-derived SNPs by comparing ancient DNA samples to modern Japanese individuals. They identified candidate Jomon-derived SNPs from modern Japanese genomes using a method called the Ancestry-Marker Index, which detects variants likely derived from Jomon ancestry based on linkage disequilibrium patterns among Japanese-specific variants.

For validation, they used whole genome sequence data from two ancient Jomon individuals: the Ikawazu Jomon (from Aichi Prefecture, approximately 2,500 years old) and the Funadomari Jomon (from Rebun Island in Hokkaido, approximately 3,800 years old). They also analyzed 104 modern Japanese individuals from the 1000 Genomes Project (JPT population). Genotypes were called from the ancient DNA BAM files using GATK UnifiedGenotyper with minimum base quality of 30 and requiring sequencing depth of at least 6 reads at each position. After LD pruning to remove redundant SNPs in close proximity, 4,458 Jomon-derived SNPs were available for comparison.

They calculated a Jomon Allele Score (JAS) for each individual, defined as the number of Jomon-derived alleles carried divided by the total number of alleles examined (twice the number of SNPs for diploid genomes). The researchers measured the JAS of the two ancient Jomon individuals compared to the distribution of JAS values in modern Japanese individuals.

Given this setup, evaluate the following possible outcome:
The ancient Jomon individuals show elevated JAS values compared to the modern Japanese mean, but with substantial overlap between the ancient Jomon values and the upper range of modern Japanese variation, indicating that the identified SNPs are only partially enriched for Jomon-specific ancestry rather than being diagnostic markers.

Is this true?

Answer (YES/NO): NO